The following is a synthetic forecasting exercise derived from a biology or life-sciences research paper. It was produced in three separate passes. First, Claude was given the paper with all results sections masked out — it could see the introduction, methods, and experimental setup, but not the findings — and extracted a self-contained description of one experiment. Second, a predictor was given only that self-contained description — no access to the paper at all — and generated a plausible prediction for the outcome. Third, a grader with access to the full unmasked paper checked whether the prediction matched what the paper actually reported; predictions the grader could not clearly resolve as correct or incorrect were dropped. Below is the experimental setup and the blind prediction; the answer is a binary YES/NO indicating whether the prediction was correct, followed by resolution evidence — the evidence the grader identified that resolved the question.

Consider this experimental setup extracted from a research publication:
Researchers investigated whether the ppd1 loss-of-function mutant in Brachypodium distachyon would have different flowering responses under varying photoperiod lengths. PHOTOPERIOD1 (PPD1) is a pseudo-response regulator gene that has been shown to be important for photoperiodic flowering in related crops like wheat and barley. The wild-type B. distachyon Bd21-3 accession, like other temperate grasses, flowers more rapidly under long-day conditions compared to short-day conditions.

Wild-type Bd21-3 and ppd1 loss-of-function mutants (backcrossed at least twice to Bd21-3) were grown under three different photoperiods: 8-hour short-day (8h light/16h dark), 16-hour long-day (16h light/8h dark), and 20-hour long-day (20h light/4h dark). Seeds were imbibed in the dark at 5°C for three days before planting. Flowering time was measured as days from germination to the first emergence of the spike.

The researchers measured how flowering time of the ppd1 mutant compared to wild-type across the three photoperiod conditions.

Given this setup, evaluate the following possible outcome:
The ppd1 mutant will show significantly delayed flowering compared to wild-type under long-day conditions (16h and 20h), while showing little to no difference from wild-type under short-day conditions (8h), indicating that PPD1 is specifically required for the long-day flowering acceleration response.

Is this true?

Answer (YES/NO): NO